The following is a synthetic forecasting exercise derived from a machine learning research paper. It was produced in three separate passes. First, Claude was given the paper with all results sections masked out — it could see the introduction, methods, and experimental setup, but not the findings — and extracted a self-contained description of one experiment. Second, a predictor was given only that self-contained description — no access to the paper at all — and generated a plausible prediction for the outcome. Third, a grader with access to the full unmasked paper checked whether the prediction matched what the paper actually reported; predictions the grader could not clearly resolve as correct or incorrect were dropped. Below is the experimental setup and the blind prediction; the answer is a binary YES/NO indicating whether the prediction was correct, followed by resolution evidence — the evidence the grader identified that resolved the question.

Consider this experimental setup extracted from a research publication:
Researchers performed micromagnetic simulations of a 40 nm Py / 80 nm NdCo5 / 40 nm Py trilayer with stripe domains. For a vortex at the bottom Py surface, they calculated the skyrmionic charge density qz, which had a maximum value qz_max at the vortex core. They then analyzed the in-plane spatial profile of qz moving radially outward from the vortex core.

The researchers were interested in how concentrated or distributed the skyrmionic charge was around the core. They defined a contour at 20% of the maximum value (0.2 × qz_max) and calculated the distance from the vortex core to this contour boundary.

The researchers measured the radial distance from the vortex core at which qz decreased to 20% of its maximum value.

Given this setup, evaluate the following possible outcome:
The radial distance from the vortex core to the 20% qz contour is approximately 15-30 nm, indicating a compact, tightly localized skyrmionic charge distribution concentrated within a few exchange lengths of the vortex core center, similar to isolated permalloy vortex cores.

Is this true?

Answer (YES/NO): YES